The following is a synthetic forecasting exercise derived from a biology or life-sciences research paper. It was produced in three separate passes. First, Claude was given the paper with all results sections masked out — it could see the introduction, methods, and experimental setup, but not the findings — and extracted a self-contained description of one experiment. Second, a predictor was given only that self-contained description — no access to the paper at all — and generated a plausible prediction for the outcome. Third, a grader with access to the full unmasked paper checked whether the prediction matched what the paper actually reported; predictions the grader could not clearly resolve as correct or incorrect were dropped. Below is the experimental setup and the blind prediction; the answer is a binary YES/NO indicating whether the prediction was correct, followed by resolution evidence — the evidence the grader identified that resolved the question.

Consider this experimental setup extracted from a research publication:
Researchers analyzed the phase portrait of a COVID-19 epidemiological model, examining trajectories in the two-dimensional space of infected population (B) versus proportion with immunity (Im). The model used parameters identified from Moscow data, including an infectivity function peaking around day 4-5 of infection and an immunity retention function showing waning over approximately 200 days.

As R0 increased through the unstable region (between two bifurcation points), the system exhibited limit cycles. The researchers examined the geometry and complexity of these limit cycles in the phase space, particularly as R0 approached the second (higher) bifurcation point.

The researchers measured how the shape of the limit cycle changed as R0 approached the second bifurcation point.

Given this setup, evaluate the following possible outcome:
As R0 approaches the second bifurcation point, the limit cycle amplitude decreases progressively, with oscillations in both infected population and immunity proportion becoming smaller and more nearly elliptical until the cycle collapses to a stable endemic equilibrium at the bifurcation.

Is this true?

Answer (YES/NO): NO